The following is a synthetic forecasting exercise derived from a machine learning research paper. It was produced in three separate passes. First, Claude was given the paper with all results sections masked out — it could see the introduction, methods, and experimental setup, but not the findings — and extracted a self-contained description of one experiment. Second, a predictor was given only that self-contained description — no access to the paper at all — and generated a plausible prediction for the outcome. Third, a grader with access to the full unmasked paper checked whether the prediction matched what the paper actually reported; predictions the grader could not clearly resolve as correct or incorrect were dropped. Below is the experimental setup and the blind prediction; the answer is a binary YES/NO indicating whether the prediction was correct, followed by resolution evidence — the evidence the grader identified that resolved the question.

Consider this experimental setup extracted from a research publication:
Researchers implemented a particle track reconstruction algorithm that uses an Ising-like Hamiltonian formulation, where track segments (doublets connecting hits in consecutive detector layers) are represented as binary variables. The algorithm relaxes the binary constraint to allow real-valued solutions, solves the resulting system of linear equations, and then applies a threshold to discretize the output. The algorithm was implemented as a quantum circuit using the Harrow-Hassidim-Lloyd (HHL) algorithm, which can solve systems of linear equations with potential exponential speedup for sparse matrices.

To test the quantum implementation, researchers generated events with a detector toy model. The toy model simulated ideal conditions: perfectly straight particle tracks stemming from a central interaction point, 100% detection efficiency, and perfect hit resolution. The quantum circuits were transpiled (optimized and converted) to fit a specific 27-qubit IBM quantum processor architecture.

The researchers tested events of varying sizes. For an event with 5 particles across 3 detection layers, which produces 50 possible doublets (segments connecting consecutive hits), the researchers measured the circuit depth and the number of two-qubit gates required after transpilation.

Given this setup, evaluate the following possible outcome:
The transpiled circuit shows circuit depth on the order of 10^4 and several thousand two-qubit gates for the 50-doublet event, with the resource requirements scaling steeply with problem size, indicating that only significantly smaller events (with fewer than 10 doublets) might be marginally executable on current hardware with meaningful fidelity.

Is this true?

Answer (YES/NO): NO